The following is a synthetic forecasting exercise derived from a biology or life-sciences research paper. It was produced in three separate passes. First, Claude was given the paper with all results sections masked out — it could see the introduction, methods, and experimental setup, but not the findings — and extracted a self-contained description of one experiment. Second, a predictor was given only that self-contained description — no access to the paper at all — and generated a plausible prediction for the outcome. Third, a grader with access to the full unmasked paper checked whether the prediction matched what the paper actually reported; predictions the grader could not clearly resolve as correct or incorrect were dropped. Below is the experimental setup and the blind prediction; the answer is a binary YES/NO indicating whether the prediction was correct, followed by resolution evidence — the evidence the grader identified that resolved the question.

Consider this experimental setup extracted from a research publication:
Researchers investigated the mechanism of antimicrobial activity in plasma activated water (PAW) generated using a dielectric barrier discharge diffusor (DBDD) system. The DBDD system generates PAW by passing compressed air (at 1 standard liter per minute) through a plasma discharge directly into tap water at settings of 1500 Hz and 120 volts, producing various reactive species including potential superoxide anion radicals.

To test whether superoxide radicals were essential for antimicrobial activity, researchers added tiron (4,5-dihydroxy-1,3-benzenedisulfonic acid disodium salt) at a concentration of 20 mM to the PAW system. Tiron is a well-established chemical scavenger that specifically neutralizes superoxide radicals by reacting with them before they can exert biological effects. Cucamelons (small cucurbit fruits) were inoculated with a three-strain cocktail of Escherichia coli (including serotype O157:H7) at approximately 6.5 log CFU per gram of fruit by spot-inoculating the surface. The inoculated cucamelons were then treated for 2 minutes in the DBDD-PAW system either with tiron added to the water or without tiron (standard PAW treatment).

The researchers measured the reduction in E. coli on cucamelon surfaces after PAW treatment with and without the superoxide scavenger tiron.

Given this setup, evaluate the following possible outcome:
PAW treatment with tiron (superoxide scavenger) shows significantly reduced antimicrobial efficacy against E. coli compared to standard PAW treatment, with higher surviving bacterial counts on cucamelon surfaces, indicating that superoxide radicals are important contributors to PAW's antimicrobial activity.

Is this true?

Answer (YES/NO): YES